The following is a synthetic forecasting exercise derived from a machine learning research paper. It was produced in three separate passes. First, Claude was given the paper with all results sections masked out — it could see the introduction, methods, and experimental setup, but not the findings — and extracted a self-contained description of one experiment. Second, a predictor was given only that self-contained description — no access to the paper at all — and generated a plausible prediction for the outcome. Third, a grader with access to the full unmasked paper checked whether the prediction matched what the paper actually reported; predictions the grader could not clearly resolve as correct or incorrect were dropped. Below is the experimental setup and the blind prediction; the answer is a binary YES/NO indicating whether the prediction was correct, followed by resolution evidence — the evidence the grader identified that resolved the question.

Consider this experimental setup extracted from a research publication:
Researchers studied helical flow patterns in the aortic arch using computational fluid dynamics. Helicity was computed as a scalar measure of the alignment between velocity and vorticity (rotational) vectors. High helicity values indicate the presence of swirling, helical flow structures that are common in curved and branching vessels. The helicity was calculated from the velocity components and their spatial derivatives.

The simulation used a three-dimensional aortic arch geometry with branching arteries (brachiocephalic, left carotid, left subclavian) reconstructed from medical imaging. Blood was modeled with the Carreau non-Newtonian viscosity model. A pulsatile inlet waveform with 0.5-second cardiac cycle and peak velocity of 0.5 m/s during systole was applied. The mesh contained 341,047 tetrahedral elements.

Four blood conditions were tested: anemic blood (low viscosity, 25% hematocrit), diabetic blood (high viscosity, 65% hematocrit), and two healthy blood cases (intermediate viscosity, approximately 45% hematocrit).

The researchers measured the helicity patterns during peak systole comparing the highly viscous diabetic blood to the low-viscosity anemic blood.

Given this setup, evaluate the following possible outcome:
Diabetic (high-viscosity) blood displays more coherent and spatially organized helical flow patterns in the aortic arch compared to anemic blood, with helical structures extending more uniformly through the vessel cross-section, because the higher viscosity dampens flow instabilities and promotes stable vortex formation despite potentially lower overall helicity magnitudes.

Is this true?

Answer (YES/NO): NO